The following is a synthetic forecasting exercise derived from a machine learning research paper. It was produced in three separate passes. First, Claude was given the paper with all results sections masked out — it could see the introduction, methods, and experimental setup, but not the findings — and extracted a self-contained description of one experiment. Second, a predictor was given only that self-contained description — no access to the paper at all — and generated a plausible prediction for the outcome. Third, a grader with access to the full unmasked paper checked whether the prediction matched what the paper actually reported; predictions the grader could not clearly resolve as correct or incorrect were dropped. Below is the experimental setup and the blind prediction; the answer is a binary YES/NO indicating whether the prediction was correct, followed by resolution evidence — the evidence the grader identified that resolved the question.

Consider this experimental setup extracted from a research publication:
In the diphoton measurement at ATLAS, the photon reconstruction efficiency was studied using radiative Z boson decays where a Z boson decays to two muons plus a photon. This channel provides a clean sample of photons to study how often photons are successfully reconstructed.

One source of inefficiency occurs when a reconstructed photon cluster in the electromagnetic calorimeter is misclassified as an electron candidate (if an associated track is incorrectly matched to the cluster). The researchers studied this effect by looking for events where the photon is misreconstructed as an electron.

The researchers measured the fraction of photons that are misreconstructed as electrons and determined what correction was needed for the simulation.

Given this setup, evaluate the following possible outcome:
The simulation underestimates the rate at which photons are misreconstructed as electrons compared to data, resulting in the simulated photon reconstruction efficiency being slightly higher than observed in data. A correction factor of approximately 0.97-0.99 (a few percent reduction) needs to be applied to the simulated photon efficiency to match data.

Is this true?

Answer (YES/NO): YES